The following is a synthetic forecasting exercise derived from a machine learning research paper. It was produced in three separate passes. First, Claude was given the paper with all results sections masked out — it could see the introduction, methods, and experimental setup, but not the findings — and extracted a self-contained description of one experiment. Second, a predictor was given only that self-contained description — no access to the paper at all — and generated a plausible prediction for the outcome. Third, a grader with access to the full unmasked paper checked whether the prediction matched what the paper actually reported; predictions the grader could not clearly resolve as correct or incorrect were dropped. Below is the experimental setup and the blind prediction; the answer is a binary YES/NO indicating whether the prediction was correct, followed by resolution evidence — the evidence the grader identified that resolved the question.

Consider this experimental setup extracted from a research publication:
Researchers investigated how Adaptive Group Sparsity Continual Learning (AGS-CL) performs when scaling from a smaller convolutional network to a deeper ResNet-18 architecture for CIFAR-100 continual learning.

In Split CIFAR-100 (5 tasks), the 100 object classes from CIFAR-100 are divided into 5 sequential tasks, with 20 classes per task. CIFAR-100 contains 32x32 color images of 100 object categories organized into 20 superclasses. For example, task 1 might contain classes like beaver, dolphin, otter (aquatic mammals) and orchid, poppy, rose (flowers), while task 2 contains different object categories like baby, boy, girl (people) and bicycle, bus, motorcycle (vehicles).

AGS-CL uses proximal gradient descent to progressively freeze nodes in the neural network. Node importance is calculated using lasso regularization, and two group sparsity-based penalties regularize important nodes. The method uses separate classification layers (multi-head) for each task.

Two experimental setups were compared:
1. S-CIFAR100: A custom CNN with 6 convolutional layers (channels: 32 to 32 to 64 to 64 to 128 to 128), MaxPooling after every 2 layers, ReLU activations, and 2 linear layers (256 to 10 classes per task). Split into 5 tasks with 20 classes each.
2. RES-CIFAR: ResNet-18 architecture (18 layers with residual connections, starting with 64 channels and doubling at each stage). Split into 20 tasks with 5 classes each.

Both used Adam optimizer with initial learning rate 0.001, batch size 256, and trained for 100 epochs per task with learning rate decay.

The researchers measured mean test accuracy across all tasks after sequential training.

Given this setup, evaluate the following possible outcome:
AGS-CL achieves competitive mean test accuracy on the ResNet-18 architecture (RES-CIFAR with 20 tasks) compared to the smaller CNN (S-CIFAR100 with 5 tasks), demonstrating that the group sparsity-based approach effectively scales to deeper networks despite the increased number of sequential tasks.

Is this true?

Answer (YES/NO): NO